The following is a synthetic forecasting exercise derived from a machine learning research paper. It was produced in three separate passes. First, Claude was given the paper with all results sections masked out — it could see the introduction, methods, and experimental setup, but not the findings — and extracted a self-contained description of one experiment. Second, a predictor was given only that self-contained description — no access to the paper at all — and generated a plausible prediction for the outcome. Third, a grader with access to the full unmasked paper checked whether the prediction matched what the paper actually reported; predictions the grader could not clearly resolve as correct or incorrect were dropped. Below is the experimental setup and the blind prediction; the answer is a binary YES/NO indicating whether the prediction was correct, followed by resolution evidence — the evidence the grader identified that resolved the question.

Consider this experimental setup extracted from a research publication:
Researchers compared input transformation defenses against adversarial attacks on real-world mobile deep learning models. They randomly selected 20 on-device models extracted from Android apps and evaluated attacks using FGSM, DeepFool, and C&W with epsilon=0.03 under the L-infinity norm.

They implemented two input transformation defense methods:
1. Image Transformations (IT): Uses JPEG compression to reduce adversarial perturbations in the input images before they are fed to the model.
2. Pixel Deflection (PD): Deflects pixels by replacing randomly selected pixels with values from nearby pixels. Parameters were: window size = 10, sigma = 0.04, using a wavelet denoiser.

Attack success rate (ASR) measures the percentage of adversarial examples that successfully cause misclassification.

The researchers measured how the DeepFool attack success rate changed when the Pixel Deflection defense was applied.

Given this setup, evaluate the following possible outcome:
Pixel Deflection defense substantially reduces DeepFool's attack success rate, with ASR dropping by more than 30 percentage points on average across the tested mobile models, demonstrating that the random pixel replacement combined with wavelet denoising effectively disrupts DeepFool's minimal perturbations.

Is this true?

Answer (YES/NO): NO